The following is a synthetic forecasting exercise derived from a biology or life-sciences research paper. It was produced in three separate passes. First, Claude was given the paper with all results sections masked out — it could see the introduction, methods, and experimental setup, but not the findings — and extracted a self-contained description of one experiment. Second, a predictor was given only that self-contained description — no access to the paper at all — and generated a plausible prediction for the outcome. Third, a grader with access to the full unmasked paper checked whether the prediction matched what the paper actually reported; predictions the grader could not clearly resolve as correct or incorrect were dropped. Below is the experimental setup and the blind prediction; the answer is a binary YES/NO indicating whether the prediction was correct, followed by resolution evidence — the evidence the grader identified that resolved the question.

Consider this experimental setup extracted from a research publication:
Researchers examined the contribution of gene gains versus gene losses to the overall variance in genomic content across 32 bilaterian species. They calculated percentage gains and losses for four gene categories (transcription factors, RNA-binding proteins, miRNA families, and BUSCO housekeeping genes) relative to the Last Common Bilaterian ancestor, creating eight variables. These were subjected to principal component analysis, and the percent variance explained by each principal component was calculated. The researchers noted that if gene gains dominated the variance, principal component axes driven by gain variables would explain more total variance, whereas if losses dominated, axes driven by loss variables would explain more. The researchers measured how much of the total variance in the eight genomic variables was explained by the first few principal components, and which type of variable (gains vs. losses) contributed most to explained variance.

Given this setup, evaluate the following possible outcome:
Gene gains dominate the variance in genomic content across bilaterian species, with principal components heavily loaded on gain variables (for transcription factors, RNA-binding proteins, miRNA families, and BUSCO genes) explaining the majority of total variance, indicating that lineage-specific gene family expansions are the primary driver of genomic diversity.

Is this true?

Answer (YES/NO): NO